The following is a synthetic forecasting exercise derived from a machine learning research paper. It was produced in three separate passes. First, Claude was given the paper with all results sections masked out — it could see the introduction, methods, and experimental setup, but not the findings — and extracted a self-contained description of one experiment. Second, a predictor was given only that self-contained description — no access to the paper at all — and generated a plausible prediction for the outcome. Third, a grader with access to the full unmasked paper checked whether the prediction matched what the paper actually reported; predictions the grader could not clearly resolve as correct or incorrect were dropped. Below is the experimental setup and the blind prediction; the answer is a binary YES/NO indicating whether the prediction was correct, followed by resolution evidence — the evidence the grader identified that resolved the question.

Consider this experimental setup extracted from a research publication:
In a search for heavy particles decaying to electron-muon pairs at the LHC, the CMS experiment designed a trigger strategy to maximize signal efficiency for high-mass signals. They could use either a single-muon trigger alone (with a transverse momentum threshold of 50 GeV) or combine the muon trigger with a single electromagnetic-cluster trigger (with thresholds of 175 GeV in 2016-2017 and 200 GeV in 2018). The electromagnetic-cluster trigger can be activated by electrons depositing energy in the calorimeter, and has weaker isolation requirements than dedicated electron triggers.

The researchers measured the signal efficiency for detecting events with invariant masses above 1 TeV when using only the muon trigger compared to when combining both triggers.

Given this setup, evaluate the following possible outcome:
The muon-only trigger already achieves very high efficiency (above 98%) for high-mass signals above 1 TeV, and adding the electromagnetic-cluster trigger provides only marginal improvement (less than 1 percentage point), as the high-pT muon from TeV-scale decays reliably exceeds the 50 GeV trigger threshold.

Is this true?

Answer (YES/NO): NO